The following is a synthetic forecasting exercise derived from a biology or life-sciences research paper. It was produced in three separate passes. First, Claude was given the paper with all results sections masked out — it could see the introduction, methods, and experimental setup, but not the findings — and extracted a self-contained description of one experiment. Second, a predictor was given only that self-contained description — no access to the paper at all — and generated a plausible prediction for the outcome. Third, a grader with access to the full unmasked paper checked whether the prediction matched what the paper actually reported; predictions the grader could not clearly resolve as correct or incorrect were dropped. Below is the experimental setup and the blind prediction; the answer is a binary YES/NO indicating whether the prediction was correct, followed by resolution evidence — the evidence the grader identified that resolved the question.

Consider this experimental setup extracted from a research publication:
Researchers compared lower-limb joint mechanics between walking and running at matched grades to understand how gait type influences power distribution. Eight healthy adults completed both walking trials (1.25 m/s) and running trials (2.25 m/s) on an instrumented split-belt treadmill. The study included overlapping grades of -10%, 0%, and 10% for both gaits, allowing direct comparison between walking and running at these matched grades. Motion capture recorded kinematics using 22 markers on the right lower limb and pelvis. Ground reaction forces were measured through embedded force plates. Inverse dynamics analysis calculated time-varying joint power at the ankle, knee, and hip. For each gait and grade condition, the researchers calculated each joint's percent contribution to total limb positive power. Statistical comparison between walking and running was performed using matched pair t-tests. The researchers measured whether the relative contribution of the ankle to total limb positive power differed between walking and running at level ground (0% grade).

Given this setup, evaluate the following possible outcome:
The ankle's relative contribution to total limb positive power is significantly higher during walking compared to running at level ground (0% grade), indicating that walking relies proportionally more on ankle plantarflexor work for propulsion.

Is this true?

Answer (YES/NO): NO